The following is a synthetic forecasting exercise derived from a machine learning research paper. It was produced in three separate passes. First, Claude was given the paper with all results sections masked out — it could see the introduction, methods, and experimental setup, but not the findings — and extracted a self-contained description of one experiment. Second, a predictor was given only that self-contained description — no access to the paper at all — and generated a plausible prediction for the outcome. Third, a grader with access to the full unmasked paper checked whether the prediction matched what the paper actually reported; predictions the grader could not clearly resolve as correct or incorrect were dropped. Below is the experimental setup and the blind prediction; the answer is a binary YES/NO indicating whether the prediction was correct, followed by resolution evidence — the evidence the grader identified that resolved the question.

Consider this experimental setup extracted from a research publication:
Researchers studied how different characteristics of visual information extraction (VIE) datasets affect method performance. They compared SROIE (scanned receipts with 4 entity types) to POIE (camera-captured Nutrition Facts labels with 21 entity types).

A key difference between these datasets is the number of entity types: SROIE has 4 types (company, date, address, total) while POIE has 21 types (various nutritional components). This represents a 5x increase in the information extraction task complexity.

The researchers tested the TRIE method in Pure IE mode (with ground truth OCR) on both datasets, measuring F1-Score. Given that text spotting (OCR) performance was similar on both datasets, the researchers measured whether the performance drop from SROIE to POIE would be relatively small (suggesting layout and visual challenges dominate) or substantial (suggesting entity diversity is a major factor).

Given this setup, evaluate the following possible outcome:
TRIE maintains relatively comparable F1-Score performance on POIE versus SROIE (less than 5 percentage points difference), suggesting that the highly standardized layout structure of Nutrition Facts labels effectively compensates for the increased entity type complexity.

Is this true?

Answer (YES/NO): NO